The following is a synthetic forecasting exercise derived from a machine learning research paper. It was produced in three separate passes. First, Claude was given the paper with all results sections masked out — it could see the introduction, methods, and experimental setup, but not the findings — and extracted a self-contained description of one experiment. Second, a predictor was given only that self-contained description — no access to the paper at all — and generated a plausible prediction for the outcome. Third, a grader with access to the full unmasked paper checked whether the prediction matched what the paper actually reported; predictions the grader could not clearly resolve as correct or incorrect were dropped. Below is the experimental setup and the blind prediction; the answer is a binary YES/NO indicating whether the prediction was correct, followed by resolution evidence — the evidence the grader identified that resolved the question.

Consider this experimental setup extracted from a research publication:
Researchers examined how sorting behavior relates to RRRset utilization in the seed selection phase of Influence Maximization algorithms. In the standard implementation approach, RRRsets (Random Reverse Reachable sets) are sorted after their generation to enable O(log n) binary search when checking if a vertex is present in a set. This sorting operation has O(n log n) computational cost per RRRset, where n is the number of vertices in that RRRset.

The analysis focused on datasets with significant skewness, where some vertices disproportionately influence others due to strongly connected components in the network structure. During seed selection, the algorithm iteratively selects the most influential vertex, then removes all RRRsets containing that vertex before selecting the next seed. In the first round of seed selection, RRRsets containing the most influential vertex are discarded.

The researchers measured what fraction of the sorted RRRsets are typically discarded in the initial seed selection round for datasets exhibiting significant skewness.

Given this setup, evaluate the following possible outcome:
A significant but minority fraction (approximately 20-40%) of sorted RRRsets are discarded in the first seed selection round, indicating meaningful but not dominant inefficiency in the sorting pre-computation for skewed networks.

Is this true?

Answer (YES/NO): NO